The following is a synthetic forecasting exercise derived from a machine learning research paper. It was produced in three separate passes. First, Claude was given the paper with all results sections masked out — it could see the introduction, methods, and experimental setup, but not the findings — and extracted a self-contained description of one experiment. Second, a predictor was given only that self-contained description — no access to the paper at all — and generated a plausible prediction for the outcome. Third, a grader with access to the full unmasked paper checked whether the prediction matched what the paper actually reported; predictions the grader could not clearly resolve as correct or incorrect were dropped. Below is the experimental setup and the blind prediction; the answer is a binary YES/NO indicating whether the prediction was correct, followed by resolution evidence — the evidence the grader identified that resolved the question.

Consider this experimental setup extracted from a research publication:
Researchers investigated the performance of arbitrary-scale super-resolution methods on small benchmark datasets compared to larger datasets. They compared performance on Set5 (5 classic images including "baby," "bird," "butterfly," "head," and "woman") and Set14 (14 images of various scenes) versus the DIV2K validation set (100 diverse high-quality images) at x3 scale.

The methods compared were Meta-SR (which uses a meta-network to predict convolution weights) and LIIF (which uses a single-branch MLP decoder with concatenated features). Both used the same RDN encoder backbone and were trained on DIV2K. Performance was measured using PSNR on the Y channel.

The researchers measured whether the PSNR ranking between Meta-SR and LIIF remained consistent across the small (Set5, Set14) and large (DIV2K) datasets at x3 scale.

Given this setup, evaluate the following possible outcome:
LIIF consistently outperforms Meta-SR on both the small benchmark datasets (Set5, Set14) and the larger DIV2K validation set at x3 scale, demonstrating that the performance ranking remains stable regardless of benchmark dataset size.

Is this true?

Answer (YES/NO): NO